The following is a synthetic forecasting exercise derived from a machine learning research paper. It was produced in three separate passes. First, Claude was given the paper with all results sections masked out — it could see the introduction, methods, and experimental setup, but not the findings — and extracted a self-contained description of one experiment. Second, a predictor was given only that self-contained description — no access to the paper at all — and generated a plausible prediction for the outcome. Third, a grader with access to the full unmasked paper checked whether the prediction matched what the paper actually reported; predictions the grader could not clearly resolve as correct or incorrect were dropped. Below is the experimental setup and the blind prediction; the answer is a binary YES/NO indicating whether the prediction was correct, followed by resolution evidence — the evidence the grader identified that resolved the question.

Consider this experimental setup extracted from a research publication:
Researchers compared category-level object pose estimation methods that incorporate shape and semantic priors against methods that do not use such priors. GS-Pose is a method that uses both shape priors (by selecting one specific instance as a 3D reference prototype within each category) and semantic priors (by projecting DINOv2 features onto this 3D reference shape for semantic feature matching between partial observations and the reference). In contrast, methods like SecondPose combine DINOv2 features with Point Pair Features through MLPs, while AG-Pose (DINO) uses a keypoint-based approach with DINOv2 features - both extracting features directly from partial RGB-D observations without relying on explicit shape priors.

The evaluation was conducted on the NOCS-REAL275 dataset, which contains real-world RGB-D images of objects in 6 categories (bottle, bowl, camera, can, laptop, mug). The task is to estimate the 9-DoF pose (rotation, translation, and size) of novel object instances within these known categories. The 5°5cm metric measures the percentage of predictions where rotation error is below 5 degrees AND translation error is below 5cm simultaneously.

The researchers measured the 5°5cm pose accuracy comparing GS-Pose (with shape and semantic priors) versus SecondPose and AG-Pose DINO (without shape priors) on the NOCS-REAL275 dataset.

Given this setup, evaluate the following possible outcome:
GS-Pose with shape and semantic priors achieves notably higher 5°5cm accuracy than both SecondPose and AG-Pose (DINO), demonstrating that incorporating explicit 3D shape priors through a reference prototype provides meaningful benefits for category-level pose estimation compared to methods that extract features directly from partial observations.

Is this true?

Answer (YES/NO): NO